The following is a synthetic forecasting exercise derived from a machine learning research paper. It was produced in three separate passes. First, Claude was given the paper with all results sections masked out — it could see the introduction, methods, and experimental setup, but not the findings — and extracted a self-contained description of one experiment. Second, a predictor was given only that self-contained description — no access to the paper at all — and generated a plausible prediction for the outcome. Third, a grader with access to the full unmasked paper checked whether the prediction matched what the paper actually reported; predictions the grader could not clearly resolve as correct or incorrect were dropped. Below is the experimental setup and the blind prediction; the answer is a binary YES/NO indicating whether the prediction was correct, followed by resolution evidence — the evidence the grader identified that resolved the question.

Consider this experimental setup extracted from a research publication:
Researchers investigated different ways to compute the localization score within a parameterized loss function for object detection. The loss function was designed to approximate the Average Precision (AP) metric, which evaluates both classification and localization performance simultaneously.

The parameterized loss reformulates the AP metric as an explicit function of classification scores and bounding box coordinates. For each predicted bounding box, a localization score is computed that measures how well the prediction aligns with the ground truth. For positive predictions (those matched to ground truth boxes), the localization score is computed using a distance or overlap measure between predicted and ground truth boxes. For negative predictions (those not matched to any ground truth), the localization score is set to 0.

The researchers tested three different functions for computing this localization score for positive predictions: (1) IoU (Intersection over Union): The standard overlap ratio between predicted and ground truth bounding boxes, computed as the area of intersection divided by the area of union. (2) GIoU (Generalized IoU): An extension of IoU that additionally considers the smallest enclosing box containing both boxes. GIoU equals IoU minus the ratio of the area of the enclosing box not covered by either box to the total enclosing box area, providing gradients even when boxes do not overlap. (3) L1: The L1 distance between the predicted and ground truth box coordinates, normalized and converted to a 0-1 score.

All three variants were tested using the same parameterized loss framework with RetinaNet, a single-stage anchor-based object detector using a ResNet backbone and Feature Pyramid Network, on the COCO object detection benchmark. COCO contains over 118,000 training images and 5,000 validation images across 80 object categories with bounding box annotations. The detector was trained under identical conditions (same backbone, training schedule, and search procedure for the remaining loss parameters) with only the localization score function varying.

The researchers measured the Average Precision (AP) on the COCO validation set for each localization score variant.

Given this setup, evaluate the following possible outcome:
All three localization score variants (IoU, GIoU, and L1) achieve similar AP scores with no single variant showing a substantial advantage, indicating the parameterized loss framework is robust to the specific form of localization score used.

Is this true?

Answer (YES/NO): NO